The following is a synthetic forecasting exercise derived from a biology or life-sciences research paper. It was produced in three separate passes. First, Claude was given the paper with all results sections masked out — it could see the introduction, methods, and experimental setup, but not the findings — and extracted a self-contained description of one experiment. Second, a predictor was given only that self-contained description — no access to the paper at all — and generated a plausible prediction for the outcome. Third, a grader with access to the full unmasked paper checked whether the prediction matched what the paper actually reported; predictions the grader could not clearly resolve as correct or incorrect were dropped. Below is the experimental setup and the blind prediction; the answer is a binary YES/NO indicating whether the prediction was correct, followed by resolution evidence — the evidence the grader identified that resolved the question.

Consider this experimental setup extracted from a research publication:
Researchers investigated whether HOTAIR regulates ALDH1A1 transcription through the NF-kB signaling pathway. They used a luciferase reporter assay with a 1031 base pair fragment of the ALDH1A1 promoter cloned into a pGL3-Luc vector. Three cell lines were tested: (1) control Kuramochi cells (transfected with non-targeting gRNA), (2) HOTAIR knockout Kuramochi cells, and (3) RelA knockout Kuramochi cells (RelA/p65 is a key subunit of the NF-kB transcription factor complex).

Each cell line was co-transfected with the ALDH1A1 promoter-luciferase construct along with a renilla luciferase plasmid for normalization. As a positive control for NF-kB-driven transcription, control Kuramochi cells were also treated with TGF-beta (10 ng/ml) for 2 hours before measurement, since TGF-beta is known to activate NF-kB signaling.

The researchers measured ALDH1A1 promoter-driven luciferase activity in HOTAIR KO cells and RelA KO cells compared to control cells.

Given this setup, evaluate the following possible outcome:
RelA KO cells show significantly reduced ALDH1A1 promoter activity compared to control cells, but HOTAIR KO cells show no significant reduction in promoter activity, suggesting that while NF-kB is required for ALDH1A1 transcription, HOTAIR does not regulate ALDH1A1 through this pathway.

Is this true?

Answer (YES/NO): NO